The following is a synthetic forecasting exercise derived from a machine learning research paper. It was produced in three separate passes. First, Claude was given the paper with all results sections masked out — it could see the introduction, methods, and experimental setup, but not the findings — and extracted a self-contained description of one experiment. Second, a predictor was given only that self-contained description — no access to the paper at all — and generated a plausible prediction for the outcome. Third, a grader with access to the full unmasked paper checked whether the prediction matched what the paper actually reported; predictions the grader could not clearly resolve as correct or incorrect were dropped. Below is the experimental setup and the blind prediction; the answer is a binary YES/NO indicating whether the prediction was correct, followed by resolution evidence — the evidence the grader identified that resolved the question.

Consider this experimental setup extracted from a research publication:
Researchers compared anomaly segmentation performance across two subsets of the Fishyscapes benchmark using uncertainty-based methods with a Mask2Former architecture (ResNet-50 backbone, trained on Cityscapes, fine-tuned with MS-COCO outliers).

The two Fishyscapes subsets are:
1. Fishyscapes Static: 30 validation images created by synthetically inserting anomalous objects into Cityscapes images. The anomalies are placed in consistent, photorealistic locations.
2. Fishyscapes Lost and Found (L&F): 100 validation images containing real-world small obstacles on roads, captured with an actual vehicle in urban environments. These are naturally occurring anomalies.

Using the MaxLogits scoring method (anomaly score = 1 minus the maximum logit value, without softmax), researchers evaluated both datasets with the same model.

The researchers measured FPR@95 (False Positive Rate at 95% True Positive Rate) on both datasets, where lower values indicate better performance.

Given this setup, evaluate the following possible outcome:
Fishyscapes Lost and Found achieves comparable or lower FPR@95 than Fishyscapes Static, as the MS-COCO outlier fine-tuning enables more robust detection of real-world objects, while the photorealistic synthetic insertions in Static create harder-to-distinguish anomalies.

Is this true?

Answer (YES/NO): YES